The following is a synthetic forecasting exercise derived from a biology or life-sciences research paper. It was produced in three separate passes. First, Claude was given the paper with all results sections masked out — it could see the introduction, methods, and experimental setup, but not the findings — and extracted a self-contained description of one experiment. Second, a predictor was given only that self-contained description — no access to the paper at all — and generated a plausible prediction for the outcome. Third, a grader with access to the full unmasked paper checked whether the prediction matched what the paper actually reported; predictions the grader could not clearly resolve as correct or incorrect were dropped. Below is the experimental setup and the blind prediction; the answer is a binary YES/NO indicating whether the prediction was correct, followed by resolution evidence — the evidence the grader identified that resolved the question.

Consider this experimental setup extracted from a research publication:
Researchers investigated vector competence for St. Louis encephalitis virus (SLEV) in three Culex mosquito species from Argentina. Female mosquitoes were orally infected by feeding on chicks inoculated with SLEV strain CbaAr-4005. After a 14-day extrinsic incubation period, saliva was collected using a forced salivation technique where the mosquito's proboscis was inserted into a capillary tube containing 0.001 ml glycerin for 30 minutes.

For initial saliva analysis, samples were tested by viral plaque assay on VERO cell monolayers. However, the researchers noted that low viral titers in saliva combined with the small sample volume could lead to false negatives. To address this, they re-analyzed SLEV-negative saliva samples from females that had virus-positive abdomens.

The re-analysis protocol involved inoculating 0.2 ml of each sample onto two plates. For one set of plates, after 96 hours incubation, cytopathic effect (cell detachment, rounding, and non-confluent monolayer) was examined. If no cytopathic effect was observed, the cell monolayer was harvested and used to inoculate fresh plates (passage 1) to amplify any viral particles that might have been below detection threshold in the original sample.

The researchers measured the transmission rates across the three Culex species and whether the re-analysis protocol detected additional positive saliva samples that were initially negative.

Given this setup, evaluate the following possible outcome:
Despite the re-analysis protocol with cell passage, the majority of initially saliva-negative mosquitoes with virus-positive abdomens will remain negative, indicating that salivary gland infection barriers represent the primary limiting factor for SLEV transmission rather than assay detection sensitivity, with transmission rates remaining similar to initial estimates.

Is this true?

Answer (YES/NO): YES